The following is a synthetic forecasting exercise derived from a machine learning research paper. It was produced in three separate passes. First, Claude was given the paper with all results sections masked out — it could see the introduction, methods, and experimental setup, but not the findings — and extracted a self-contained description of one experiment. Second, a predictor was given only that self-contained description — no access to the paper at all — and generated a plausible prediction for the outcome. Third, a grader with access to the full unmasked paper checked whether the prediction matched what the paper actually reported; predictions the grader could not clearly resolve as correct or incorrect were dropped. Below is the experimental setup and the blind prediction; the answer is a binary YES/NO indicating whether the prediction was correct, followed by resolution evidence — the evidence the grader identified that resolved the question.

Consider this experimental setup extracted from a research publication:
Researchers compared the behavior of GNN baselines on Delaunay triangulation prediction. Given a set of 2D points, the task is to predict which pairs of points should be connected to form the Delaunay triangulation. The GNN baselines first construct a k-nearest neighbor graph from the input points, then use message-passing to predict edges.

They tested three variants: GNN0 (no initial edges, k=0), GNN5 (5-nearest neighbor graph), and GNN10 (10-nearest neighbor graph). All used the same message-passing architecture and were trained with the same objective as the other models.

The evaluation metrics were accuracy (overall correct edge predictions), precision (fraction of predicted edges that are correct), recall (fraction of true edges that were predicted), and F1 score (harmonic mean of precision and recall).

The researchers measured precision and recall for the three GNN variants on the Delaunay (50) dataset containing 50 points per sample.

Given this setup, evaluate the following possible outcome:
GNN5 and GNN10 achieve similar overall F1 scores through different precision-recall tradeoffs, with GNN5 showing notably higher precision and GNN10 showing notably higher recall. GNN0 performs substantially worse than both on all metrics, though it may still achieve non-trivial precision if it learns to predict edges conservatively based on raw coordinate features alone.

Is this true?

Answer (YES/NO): NO